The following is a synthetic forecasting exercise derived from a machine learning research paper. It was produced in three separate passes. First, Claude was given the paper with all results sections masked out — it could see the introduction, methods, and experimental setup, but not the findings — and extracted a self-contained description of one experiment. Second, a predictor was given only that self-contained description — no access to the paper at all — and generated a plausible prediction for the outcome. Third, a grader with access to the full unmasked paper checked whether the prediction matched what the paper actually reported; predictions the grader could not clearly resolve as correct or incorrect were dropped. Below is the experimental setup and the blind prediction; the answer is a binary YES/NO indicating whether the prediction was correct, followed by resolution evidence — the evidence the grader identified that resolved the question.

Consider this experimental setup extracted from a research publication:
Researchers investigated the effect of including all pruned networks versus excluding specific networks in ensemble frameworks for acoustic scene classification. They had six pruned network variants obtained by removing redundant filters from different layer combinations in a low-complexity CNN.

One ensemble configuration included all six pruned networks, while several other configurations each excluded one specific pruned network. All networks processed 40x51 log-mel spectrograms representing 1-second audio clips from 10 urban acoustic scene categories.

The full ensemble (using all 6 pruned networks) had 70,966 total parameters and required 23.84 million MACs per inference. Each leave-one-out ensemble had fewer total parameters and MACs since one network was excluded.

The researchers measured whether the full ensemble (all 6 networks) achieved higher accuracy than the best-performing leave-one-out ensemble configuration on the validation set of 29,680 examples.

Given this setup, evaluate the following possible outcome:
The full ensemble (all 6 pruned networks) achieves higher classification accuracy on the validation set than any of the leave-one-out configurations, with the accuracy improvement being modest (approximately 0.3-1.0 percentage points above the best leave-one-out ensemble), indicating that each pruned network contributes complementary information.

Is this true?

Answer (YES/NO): NO